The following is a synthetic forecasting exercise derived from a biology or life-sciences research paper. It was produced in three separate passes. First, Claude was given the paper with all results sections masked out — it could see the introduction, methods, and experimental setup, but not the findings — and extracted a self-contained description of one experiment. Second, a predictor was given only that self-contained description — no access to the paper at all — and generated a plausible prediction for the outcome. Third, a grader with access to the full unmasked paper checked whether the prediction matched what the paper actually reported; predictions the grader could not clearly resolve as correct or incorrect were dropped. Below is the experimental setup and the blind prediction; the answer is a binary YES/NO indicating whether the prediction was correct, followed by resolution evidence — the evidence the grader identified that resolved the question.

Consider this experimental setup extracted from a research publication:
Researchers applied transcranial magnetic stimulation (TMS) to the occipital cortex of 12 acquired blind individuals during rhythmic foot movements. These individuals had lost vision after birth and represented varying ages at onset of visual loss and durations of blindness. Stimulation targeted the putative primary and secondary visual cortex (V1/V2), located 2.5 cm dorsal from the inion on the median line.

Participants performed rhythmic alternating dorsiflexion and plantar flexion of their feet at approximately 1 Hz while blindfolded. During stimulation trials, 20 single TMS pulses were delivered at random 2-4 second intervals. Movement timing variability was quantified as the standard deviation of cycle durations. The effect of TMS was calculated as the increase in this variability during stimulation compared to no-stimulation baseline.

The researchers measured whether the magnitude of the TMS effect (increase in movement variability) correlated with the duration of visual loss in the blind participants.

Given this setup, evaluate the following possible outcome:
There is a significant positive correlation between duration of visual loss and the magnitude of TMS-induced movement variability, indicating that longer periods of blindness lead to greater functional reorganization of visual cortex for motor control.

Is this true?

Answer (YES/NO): NO